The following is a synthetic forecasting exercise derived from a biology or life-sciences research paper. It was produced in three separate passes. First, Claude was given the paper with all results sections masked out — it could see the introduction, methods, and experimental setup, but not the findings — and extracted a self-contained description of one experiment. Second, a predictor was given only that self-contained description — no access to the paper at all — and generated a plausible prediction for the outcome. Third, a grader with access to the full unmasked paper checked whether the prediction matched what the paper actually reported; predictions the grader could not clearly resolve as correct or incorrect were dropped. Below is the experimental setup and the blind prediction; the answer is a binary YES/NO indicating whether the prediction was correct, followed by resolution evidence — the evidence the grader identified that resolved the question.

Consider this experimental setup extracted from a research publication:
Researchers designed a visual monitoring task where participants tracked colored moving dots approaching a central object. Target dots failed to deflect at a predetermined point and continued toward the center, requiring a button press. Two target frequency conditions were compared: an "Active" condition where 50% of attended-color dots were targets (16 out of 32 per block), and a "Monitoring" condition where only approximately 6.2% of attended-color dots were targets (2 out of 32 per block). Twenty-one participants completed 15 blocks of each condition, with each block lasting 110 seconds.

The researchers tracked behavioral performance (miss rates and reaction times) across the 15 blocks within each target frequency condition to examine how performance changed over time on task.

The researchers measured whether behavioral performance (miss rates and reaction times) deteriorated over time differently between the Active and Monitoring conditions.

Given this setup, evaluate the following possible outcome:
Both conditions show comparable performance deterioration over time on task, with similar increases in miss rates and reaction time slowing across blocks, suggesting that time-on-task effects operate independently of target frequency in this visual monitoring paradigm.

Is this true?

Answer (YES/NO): NO